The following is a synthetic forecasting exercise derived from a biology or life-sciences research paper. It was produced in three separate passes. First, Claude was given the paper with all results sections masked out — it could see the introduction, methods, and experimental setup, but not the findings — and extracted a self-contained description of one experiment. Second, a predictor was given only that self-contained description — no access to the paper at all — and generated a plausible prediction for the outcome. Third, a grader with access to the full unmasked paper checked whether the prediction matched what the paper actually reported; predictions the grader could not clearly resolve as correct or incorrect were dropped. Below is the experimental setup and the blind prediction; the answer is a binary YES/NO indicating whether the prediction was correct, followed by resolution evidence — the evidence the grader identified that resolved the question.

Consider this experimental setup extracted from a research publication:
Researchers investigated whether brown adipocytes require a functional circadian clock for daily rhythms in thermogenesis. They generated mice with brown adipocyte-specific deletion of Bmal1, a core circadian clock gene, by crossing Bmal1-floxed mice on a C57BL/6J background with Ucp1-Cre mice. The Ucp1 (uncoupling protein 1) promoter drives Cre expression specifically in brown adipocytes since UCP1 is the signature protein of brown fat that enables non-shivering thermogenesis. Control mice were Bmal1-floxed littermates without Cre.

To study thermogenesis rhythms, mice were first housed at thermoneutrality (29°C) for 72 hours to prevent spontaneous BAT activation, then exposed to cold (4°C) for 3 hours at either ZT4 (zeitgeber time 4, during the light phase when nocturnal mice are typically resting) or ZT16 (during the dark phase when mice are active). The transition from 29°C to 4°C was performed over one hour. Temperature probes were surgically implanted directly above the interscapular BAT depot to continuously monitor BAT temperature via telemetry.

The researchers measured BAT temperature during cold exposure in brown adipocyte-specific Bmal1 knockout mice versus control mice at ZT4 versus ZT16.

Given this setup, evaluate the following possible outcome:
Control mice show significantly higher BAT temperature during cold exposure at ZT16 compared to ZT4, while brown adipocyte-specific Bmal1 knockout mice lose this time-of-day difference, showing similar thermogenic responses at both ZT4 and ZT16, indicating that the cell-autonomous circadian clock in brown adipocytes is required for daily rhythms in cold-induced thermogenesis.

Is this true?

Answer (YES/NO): NO